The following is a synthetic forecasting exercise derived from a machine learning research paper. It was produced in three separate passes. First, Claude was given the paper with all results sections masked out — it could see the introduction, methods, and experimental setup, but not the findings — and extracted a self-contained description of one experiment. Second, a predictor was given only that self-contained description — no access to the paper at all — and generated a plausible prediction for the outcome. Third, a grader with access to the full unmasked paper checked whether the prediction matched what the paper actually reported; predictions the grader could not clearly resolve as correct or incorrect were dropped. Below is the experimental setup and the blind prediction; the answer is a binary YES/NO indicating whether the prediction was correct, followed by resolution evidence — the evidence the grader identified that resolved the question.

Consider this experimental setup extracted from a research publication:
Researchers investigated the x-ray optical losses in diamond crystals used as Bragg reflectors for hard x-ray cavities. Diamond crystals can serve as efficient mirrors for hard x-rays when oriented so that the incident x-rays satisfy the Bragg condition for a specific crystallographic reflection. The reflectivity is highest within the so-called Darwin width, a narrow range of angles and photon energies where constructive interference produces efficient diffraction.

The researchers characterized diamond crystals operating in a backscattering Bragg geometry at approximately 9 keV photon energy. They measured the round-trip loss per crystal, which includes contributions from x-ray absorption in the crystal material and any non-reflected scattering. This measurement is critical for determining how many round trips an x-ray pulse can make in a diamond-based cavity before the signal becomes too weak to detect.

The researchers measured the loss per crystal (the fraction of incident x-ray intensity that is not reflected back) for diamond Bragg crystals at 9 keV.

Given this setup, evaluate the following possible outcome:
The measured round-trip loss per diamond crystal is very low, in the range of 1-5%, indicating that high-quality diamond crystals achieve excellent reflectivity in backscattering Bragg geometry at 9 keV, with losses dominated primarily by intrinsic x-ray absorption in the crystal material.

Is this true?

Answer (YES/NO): NO